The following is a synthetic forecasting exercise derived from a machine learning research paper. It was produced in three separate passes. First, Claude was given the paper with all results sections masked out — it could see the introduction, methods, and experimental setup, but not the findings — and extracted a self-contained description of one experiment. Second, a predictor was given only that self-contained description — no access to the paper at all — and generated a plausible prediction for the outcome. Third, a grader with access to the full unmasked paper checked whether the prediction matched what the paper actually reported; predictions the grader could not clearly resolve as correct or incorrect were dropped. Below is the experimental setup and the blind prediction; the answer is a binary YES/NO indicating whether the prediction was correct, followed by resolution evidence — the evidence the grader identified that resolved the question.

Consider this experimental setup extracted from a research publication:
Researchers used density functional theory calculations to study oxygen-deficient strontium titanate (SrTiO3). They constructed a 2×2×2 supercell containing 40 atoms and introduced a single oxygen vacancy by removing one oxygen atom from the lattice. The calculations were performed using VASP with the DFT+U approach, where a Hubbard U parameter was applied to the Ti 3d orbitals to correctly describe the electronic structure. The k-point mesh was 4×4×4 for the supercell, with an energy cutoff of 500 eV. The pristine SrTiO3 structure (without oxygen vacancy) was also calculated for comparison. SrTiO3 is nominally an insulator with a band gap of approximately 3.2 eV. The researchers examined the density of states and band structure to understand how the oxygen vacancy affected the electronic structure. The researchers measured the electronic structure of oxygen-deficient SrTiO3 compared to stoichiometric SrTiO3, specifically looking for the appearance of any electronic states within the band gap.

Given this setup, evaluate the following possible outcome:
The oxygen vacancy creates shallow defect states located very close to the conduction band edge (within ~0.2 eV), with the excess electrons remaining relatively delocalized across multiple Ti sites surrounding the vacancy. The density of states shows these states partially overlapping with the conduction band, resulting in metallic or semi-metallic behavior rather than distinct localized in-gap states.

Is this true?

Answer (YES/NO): NO